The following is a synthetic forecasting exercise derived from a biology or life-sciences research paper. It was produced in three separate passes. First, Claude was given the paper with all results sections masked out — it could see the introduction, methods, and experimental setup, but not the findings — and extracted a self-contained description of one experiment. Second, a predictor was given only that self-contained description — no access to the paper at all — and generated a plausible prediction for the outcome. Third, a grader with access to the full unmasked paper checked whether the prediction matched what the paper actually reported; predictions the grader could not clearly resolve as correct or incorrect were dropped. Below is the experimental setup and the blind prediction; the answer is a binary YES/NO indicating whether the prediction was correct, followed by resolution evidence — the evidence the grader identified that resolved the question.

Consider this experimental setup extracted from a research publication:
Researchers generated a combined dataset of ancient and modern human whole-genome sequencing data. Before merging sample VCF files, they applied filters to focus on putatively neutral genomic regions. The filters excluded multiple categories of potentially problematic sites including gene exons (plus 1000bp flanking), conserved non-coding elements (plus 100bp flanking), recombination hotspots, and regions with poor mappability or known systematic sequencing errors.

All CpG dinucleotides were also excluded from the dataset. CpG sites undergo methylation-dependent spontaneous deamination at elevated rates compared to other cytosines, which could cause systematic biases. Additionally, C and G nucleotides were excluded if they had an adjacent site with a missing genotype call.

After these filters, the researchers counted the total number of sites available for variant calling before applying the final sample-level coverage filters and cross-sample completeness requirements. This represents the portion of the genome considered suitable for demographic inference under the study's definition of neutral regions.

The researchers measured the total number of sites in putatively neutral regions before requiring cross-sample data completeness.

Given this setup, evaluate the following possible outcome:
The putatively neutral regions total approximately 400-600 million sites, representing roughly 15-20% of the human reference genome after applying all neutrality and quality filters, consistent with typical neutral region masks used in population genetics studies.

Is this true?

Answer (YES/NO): YES